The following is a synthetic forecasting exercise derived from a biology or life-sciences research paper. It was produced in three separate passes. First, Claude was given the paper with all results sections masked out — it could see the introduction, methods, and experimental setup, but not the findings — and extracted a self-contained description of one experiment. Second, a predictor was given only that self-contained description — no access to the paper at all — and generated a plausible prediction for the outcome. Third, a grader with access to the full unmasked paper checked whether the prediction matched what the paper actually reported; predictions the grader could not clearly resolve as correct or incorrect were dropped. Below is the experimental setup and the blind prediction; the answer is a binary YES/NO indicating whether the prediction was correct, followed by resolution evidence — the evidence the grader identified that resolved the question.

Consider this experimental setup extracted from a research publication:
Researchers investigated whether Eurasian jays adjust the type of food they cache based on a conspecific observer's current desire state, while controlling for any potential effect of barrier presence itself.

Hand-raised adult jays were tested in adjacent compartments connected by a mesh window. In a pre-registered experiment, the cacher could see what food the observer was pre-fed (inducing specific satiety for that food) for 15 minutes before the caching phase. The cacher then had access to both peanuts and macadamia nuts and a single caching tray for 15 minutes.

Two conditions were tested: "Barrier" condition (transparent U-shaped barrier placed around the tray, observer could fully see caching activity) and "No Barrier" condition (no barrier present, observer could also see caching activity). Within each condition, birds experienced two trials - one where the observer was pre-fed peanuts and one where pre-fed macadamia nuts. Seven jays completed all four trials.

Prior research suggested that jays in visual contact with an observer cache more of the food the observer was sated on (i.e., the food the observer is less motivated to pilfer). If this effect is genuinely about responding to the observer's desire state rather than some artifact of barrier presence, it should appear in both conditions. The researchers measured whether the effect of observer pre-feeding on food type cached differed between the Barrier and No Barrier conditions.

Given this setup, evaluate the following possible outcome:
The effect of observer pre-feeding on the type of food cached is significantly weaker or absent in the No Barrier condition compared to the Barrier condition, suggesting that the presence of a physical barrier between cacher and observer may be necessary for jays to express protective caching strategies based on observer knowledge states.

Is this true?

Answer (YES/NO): NO